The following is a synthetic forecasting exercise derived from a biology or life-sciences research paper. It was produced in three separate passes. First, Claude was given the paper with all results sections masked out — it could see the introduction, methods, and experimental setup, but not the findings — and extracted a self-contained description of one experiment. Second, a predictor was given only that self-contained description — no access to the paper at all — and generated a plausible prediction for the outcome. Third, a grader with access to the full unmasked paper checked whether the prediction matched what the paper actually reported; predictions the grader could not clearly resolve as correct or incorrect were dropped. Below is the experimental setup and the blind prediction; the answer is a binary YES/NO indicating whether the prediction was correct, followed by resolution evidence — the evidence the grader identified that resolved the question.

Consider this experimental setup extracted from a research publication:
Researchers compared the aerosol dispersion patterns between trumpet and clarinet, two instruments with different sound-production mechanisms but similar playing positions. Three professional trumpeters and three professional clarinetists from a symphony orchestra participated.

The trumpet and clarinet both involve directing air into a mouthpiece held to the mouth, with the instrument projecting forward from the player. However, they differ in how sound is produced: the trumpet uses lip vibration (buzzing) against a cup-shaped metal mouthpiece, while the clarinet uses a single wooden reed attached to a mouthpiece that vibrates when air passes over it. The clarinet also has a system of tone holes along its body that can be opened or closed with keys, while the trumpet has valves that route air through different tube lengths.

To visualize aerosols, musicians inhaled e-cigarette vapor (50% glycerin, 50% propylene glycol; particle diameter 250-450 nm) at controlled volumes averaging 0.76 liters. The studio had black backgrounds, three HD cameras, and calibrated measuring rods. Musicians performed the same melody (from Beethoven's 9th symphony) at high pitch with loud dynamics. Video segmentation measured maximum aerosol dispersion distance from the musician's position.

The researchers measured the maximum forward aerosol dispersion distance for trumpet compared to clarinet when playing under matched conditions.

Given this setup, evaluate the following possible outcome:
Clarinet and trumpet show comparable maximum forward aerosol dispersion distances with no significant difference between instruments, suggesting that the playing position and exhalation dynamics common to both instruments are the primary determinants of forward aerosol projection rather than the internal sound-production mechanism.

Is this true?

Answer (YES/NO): NO